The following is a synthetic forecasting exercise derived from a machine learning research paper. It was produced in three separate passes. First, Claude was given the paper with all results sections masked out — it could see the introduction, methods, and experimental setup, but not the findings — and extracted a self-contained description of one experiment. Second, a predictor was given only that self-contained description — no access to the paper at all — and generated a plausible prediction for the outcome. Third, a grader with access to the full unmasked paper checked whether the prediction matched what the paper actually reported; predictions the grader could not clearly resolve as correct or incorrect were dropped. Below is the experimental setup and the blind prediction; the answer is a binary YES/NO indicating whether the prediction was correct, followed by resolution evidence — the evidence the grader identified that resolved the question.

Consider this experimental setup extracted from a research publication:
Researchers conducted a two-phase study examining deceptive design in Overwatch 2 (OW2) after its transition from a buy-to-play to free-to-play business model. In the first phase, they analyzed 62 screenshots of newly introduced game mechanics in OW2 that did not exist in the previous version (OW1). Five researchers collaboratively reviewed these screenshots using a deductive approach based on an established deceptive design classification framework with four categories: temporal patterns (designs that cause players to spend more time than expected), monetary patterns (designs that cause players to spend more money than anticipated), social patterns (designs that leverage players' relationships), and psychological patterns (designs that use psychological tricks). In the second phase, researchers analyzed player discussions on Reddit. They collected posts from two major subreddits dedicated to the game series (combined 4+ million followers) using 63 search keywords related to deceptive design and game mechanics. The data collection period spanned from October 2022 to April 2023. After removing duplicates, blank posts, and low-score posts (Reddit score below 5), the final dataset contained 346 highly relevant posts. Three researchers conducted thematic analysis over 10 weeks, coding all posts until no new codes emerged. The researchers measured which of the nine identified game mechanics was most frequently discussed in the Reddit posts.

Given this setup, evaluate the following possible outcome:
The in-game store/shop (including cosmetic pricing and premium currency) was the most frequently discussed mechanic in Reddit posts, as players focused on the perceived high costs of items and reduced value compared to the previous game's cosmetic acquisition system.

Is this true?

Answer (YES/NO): NO